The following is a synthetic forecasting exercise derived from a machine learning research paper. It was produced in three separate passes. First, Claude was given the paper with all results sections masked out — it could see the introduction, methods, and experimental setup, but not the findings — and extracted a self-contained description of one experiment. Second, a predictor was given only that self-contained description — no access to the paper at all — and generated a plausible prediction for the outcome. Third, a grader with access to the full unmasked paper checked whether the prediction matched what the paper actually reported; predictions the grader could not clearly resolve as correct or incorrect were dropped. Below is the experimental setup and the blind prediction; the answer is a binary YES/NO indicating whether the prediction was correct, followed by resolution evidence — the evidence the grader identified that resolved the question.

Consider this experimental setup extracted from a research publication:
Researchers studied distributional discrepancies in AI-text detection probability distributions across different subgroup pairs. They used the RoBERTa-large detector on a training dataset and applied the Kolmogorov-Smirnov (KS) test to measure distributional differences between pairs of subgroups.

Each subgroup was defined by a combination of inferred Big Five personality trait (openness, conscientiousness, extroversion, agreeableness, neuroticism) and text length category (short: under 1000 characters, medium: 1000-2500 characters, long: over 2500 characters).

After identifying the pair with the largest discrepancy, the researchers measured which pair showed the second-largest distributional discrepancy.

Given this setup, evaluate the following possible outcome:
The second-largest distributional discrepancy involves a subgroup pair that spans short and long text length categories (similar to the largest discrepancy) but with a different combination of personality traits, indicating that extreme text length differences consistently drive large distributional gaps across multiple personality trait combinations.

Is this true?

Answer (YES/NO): NO